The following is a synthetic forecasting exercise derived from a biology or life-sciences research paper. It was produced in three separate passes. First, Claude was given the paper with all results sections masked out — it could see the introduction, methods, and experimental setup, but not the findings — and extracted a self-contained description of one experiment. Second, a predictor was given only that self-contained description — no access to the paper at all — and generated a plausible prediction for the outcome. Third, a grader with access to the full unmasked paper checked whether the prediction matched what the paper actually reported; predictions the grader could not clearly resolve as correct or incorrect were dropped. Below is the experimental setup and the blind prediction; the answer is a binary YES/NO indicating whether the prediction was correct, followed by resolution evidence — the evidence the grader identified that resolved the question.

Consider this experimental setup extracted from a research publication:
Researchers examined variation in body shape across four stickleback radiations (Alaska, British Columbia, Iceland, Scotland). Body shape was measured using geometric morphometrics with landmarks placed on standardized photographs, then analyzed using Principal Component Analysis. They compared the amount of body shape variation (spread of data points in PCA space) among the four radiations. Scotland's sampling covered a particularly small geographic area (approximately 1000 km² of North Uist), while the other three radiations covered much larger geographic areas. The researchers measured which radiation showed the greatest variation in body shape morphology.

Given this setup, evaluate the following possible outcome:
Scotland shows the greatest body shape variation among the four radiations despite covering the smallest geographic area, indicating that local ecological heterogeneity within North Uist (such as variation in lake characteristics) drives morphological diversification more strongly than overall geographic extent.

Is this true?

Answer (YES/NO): YES